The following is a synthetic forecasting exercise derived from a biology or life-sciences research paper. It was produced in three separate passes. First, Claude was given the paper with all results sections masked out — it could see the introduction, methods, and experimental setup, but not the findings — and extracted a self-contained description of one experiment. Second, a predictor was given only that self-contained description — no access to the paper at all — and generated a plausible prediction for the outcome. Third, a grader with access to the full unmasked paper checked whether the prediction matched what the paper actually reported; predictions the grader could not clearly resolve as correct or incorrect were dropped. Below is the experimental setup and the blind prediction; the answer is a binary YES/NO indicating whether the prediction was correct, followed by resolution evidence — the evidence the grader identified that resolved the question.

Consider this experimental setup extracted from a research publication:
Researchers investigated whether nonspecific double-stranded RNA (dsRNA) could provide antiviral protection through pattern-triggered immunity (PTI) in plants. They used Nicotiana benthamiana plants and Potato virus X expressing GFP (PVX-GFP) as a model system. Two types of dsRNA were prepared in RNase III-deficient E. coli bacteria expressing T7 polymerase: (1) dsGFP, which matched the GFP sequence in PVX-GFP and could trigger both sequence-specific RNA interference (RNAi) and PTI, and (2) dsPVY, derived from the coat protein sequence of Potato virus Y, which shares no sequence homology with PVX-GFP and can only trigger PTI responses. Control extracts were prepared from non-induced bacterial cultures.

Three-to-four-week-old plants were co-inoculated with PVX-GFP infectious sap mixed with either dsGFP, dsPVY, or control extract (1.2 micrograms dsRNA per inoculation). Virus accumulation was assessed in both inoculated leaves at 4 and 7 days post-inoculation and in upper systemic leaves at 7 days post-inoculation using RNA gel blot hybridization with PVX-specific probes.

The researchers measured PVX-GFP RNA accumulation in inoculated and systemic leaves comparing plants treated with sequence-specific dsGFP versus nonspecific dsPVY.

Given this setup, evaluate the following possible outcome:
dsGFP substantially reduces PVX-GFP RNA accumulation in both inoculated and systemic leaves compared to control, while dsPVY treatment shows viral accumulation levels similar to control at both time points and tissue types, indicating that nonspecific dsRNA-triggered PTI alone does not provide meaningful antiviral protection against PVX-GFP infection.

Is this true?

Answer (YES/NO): NO